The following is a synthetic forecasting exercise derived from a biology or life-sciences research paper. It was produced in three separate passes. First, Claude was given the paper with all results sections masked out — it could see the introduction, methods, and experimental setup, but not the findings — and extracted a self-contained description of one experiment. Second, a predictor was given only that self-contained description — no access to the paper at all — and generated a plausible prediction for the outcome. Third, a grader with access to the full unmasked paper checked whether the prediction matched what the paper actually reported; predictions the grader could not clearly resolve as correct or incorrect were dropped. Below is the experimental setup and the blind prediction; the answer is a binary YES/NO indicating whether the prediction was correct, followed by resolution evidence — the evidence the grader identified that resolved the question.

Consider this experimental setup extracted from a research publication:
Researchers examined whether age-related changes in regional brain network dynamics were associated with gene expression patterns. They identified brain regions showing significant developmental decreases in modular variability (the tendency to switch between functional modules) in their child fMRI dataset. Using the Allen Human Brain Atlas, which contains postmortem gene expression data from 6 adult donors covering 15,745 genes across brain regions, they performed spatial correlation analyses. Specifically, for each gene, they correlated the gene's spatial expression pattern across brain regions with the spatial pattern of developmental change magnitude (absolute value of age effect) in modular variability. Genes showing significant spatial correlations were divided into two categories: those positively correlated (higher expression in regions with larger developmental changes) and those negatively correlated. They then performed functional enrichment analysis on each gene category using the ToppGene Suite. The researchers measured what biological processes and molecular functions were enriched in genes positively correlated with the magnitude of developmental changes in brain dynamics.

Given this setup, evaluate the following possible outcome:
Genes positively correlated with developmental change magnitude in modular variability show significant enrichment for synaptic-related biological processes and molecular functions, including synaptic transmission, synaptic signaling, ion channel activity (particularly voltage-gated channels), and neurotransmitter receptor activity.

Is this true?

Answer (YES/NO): NO